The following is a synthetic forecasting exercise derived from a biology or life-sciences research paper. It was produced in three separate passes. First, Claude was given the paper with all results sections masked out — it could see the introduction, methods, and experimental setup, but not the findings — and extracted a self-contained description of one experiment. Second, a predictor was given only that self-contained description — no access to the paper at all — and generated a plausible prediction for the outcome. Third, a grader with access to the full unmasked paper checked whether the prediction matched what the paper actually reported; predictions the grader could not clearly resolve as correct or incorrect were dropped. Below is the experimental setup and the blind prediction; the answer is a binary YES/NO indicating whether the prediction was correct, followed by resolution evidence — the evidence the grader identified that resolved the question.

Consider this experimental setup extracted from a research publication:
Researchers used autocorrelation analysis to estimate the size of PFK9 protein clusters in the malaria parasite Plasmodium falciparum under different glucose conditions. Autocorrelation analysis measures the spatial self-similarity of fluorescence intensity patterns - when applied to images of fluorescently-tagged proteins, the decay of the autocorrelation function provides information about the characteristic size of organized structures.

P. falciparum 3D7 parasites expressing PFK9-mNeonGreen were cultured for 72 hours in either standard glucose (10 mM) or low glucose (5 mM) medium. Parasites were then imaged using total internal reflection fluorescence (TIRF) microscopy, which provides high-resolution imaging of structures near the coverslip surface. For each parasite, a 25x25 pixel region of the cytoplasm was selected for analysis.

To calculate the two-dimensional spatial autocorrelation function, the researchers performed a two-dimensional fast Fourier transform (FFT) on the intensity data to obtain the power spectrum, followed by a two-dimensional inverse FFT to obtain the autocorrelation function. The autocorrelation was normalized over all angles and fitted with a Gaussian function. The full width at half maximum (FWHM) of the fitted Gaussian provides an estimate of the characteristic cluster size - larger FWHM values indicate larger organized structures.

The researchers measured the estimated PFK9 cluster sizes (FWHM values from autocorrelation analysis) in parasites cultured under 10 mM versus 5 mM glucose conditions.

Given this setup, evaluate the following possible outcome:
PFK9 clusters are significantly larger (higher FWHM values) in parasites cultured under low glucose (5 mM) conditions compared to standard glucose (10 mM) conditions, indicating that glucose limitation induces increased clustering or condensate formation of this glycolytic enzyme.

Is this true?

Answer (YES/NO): YES